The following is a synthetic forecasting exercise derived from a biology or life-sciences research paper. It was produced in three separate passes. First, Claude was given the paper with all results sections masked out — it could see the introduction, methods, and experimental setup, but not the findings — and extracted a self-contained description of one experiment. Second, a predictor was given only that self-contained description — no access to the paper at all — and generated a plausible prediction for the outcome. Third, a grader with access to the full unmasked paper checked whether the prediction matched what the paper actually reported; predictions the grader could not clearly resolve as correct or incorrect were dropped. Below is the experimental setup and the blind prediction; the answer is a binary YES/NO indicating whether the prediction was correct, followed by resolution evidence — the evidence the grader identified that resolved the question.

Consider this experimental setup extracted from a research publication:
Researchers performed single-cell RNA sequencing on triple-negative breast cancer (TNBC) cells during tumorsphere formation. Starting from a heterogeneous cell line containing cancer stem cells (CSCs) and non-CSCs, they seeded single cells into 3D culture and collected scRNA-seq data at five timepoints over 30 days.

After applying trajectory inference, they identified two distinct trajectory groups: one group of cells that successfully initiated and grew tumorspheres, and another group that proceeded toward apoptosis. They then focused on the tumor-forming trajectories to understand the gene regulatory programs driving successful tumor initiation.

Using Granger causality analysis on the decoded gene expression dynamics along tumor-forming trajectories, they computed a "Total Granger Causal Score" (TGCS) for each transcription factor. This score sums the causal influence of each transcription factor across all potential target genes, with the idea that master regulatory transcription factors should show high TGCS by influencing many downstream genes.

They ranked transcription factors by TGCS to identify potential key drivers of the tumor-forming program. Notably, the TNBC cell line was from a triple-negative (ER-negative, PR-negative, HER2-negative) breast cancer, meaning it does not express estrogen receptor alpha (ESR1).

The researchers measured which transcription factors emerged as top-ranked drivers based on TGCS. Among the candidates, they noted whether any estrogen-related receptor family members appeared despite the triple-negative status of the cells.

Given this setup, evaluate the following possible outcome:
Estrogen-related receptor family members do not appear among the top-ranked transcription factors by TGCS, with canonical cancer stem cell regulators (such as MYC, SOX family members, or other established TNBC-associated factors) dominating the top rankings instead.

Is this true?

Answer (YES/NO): NO